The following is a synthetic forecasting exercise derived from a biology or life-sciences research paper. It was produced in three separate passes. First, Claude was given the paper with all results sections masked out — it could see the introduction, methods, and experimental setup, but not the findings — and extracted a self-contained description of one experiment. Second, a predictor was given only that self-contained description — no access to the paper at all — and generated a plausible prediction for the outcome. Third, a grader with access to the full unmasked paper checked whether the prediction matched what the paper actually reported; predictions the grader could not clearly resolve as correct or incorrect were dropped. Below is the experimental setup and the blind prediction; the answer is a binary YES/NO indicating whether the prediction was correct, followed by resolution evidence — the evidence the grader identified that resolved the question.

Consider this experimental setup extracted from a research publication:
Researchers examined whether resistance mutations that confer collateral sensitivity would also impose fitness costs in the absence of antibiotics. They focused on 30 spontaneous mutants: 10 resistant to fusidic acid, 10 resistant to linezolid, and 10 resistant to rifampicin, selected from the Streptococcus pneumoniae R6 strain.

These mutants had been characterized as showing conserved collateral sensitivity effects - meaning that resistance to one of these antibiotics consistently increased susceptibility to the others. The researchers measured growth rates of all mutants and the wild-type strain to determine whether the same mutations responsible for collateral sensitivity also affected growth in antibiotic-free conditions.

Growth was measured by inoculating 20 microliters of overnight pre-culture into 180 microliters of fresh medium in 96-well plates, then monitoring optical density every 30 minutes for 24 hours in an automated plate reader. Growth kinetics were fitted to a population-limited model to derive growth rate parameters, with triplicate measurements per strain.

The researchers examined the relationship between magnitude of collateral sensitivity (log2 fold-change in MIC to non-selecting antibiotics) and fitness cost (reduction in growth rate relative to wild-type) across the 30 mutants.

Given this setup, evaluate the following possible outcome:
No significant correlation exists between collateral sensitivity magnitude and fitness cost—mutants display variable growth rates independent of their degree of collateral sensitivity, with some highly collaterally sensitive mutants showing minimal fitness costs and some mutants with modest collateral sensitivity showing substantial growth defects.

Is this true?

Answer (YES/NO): NO